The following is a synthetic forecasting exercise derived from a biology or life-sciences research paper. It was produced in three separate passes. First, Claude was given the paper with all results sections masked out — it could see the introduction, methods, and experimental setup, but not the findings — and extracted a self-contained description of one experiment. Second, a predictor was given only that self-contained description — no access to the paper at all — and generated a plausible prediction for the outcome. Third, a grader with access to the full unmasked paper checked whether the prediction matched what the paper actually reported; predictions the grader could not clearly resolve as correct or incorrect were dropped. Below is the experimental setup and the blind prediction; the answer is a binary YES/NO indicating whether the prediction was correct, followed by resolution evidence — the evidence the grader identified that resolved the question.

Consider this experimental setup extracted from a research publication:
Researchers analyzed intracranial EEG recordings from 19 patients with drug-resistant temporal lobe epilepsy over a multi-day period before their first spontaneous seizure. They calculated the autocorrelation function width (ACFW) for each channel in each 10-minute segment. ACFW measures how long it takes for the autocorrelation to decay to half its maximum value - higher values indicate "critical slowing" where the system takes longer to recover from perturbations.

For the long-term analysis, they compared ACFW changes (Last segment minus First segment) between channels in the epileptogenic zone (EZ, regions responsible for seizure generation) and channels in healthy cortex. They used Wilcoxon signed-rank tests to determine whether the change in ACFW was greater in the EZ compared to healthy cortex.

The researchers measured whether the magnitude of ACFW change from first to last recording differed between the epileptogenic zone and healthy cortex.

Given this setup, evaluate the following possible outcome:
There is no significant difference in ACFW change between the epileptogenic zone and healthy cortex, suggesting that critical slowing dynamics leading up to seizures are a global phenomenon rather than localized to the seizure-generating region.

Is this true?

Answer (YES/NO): YES